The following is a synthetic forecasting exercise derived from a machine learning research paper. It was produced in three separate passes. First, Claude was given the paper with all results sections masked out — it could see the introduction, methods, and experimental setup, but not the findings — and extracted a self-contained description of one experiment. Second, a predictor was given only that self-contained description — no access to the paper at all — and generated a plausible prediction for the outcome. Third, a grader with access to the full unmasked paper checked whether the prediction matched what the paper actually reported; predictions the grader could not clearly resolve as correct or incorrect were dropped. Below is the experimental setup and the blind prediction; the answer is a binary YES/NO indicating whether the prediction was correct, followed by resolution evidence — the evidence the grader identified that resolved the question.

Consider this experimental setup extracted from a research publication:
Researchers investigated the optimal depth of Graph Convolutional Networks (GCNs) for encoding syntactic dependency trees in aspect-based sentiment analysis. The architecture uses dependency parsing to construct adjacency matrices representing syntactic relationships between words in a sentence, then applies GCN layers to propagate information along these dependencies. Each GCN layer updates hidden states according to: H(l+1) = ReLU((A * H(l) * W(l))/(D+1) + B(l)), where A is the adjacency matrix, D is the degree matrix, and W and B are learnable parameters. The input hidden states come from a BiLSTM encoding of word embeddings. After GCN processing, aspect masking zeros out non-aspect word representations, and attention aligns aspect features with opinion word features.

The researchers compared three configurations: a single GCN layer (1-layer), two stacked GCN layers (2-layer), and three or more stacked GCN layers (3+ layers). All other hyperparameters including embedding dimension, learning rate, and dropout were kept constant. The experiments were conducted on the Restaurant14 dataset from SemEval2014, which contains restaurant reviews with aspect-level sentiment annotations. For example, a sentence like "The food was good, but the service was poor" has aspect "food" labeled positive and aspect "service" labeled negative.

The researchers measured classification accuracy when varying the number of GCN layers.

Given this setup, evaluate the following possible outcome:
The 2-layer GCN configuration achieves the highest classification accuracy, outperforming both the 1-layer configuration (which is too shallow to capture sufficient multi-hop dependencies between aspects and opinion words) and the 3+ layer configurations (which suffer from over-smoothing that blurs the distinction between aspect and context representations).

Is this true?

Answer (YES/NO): NO